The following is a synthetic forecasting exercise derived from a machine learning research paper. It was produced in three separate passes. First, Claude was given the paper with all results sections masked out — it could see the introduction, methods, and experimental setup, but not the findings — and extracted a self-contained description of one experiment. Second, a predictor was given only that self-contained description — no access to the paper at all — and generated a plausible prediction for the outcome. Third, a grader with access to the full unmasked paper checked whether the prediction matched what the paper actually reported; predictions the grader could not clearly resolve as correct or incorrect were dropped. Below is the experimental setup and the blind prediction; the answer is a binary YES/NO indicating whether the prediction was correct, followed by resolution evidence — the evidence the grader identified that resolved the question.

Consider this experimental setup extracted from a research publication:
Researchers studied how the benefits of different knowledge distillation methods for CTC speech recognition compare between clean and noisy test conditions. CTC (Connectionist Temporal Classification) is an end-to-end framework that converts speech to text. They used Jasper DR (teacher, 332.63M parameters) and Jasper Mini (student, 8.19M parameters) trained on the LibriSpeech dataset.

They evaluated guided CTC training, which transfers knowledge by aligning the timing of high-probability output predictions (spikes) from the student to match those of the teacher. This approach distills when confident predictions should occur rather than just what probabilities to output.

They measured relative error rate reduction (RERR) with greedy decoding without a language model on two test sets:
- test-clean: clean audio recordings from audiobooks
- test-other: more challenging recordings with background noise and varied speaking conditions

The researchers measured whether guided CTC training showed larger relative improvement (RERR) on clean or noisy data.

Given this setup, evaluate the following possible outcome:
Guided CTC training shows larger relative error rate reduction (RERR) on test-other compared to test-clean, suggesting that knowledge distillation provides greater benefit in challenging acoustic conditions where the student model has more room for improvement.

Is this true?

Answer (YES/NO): YES